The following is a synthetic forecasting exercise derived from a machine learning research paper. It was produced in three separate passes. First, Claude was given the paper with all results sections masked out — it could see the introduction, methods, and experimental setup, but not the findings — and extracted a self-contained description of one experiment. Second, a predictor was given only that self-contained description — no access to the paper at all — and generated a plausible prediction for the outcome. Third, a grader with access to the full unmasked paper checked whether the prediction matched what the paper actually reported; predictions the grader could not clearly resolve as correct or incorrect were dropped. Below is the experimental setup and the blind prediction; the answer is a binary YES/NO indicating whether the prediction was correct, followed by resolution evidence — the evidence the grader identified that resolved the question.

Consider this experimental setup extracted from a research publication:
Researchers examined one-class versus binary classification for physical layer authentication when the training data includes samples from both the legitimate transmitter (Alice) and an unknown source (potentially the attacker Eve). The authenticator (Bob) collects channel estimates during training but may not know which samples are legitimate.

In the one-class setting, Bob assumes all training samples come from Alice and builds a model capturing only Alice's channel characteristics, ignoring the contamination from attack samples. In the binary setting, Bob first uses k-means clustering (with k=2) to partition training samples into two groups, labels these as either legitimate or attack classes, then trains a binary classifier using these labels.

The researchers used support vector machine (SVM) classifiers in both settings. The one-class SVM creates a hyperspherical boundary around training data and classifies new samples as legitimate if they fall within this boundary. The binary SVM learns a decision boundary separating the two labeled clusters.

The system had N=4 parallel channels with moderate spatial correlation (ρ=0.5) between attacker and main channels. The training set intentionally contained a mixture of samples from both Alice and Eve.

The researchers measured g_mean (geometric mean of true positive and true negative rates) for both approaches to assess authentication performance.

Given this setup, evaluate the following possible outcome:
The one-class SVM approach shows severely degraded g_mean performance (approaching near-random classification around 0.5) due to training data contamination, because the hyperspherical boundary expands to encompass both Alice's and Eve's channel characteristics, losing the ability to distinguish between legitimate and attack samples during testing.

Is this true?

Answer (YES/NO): NO